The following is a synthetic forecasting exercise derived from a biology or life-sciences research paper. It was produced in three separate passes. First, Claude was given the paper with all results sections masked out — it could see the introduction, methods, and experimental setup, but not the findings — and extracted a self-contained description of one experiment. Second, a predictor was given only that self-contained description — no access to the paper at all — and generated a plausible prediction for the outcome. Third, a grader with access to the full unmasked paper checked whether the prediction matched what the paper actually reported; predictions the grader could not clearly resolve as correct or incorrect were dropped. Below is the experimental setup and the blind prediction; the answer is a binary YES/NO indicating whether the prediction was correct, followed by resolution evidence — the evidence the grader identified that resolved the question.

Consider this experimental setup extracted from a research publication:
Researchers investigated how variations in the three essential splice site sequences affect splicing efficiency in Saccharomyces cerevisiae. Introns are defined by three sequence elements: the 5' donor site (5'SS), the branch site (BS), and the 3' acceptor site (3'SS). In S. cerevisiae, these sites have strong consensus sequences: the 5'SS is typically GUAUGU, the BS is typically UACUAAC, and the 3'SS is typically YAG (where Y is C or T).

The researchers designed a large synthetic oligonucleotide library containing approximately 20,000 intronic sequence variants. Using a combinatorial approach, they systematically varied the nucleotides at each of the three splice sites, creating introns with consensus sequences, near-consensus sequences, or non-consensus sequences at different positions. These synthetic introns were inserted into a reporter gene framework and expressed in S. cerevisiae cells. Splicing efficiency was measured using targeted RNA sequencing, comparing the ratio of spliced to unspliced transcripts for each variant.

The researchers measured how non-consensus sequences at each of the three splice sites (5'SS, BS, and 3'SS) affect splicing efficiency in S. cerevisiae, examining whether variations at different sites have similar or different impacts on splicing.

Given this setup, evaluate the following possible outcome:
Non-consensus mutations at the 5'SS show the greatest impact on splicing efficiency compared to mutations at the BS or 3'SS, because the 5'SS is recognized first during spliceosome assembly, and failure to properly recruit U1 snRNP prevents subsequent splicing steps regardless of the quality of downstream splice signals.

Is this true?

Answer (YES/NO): NO